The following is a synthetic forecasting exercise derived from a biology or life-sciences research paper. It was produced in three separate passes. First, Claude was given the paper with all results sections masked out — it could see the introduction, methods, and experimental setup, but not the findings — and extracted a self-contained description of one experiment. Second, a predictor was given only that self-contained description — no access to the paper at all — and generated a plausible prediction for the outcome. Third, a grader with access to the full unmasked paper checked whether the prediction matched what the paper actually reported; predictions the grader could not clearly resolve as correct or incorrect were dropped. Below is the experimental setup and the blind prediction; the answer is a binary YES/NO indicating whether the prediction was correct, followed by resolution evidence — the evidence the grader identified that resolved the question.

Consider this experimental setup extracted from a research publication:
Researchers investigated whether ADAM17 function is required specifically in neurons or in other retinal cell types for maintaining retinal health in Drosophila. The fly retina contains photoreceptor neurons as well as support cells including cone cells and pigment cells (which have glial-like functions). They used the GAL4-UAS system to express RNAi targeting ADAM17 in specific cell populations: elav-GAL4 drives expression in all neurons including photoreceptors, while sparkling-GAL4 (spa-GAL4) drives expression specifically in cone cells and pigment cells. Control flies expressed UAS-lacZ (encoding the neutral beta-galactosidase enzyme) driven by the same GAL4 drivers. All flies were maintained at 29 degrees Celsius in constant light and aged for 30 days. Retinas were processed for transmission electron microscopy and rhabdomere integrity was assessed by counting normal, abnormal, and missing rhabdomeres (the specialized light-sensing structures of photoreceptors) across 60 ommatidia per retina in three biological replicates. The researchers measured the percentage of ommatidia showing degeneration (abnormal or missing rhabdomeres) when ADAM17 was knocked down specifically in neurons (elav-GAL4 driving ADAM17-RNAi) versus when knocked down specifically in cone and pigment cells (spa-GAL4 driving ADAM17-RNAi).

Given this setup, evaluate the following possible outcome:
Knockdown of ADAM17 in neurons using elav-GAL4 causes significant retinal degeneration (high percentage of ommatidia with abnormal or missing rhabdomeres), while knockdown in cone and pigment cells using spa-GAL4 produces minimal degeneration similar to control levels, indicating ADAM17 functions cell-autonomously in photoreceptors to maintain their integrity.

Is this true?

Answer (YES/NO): NO